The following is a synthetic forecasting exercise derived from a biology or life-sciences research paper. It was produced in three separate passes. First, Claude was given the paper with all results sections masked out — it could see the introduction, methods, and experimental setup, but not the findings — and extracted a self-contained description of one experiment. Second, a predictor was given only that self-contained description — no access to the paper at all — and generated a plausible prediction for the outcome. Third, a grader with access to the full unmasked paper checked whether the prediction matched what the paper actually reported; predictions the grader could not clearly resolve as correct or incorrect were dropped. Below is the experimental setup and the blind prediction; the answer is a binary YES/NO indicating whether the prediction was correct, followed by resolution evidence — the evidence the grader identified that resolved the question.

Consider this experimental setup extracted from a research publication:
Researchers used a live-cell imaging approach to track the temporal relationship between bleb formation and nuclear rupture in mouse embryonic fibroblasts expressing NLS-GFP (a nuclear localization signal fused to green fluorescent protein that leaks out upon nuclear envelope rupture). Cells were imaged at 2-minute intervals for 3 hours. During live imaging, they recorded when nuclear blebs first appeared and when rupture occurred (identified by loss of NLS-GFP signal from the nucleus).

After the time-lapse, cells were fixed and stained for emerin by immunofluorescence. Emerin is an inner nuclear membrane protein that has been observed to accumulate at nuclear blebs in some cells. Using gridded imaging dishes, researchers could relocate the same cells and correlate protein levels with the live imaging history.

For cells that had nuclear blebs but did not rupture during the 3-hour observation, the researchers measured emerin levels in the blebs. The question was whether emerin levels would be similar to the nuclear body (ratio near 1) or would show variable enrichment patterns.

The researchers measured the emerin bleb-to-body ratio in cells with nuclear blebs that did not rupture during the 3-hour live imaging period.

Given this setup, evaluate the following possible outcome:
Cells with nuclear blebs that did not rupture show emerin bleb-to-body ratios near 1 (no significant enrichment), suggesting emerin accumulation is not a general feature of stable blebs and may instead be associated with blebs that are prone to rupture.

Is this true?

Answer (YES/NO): YES